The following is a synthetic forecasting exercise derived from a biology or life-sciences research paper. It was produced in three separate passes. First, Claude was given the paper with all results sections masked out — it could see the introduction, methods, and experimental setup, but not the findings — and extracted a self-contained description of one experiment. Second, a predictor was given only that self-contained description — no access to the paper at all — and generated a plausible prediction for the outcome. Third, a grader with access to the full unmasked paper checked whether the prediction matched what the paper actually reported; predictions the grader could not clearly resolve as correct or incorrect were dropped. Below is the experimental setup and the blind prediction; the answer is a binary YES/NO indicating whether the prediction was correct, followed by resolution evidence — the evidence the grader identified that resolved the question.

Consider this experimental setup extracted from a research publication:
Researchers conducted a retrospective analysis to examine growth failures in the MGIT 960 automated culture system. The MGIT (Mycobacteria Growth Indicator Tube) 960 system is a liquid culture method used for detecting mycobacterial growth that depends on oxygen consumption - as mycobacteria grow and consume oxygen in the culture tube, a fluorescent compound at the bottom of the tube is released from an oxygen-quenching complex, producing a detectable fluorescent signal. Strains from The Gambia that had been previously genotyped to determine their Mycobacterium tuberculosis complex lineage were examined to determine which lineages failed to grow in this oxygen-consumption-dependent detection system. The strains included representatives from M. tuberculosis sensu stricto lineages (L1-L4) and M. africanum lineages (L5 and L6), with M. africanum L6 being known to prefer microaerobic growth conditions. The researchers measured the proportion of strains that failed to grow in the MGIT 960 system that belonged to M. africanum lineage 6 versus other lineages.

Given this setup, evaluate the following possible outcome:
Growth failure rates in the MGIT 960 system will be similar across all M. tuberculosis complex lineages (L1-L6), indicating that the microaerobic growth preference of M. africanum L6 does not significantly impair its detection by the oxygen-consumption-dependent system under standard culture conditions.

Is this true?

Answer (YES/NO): NO